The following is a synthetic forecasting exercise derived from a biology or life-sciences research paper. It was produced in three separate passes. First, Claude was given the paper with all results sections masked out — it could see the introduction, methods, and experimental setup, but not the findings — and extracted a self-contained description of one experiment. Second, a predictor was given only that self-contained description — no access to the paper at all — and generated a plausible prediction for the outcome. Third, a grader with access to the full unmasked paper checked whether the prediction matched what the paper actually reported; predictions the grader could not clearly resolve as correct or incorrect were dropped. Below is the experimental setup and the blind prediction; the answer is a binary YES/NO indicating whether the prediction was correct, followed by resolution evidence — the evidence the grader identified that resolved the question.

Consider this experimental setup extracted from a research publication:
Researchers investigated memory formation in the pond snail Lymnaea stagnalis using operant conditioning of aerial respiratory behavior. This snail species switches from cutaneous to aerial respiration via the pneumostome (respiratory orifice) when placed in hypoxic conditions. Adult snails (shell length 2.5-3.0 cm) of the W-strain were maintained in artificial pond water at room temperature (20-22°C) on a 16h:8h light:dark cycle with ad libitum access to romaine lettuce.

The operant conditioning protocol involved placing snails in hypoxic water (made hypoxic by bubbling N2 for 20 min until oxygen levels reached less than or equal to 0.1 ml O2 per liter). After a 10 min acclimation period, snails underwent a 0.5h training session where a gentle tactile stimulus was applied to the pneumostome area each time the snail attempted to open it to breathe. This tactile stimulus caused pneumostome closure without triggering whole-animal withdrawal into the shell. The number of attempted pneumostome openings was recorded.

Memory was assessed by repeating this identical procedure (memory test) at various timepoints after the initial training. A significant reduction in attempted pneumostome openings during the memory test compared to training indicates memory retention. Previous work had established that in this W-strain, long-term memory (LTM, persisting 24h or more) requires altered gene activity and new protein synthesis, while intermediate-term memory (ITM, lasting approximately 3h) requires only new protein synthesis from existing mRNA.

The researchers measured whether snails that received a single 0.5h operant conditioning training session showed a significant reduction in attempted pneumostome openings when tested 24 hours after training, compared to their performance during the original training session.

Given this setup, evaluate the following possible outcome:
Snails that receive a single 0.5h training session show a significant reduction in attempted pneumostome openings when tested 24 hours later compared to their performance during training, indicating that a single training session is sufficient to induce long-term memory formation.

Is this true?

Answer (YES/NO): NO